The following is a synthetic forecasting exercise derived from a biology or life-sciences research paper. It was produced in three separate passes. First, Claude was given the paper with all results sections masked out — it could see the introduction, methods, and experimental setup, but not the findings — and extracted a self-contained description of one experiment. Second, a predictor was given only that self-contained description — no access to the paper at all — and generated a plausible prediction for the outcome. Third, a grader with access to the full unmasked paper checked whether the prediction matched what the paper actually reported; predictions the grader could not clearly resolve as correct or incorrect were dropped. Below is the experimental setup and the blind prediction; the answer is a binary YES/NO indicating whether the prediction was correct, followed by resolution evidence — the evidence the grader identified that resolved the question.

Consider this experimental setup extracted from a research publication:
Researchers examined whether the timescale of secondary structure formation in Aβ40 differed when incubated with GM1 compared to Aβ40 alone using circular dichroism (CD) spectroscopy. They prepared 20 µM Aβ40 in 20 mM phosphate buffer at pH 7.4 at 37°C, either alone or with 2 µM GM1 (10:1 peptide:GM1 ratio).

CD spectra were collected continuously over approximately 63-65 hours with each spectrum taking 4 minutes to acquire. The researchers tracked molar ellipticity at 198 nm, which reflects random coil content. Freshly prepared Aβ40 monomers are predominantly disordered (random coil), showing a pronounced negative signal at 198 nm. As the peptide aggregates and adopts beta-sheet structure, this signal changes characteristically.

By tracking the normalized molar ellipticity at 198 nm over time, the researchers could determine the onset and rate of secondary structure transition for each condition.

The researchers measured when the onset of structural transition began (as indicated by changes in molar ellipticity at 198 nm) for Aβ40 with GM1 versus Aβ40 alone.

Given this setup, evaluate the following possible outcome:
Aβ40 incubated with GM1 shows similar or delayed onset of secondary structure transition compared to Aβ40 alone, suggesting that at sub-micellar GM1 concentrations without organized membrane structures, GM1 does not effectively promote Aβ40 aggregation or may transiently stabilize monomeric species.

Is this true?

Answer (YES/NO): NO